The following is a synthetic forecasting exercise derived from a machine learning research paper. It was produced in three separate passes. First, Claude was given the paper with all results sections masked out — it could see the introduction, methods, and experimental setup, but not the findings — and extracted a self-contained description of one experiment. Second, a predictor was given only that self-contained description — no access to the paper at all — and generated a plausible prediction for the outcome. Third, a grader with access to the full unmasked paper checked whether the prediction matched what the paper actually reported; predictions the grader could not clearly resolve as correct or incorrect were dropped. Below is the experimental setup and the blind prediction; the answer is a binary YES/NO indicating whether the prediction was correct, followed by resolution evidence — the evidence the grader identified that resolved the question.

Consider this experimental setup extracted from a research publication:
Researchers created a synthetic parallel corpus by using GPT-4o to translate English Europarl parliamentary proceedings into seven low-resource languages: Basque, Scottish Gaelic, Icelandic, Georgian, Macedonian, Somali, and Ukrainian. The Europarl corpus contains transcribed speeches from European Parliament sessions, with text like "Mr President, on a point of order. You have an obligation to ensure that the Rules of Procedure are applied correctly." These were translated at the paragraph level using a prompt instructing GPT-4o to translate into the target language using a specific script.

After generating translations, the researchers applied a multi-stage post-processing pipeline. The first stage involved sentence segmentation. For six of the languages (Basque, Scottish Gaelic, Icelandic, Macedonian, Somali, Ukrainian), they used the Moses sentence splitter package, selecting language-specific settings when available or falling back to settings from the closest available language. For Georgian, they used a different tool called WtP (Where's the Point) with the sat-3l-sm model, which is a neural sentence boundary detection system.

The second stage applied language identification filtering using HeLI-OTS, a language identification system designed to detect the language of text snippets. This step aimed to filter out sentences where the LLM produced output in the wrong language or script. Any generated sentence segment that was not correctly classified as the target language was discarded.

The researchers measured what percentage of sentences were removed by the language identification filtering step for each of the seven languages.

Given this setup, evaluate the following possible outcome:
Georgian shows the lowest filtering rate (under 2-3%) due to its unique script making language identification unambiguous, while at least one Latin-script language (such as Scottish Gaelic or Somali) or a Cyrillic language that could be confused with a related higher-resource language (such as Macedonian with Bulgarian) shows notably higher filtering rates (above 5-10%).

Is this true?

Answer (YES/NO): NO